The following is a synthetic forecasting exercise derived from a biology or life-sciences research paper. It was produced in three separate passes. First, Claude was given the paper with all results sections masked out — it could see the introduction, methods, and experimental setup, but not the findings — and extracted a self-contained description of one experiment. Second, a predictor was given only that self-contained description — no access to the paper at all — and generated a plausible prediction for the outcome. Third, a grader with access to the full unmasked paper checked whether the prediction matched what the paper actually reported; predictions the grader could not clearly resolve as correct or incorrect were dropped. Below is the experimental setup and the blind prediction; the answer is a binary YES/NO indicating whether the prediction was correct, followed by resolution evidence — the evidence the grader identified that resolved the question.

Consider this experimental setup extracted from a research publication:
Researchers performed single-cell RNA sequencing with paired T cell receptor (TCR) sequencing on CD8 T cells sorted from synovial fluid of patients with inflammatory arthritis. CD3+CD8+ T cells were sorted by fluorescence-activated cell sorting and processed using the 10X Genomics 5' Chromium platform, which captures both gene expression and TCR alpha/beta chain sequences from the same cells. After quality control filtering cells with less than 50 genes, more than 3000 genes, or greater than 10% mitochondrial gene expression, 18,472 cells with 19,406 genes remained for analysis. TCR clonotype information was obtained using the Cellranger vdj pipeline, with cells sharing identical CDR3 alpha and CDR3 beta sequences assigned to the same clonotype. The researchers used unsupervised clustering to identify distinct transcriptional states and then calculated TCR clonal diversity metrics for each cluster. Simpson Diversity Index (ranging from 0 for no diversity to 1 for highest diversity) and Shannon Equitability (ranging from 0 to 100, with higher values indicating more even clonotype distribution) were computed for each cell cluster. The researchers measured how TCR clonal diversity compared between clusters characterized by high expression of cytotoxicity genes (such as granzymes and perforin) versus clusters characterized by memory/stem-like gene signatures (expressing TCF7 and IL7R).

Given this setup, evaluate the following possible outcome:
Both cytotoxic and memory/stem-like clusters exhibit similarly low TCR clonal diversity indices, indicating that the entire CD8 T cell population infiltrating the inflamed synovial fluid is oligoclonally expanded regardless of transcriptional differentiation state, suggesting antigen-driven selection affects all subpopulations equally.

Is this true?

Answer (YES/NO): NO